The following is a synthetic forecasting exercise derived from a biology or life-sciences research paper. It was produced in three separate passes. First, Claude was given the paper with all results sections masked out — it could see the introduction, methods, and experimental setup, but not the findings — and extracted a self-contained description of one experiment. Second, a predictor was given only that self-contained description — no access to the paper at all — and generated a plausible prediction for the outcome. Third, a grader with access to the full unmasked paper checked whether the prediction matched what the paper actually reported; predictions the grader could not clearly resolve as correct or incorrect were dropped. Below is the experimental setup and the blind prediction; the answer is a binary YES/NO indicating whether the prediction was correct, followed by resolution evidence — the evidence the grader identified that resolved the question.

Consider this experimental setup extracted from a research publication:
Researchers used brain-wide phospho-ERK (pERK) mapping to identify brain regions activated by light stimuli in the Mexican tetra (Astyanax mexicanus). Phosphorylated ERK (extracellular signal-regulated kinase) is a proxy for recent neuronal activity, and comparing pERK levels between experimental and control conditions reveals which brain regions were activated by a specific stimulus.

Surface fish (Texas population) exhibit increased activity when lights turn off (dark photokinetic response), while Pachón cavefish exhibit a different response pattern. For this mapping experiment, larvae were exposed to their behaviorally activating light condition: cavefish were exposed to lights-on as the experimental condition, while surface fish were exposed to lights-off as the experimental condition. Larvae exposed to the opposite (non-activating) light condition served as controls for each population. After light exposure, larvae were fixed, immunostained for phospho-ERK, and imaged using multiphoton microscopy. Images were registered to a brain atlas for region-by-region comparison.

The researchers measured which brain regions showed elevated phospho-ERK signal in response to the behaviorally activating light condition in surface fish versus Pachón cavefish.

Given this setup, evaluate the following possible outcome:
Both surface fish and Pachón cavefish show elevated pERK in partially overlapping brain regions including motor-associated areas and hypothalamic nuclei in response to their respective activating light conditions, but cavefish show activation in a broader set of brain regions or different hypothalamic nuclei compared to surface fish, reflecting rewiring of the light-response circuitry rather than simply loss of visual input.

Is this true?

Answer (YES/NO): NO